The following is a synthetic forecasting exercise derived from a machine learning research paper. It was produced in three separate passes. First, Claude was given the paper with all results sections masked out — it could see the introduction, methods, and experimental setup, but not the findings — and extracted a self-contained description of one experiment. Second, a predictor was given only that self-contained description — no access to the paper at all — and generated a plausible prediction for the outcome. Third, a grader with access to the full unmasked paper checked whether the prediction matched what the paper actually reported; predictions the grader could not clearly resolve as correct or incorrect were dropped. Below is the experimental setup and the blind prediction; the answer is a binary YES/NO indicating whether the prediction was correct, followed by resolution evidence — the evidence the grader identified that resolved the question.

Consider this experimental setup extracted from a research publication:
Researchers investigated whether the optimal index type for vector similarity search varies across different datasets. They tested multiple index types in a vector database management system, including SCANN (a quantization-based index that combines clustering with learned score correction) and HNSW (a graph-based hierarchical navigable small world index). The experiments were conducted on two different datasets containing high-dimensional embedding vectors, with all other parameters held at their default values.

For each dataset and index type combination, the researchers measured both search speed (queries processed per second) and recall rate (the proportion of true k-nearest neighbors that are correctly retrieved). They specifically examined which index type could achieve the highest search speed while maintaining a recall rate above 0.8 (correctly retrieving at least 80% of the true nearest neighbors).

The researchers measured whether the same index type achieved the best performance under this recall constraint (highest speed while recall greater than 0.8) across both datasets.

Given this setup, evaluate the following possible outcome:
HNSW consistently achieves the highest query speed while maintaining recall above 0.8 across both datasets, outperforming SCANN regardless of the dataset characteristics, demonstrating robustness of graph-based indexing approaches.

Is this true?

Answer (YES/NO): NO